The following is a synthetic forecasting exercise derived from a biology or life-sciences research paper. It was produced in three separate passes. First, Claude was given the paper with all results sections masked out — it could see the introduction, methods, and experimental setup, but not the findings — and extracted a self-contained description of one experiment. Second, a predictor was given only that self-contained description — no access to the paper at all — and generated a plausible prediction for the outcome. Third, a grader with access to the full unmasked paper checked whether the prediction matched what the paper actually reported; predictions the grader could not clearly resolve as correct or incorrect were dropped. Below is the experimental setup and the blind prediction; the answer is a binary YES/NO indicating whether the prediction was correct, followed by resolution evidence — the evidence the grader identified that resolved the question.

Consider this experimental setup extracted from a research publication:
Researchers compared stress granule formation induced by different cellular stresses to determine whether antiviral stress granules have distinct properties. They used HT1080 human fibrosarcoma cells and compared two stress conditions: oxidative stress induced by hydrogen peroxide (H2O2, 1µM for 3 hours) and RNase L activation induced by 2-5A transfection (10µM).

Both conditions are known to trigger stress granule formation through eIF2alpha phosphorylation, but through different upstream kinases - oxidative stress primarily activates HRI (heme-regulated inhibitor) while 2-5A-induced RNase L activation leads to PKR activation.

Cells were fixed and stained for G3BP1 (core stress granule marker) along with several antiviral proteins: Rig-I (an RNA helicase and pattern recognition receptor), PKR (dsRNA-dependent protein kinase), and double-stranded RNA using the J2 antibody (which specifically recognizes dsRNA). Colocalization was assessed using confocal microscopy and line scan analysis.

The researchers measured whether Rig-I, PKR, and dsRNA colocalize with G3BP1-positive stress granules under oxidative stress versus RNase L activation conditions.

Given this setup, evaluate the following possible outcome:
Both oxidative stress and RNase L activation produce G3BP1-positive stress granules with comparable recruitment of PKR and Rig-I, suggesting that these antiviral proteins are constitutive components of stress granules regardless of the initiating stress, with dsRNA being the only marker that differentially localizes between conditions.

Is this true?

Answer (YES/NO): NO